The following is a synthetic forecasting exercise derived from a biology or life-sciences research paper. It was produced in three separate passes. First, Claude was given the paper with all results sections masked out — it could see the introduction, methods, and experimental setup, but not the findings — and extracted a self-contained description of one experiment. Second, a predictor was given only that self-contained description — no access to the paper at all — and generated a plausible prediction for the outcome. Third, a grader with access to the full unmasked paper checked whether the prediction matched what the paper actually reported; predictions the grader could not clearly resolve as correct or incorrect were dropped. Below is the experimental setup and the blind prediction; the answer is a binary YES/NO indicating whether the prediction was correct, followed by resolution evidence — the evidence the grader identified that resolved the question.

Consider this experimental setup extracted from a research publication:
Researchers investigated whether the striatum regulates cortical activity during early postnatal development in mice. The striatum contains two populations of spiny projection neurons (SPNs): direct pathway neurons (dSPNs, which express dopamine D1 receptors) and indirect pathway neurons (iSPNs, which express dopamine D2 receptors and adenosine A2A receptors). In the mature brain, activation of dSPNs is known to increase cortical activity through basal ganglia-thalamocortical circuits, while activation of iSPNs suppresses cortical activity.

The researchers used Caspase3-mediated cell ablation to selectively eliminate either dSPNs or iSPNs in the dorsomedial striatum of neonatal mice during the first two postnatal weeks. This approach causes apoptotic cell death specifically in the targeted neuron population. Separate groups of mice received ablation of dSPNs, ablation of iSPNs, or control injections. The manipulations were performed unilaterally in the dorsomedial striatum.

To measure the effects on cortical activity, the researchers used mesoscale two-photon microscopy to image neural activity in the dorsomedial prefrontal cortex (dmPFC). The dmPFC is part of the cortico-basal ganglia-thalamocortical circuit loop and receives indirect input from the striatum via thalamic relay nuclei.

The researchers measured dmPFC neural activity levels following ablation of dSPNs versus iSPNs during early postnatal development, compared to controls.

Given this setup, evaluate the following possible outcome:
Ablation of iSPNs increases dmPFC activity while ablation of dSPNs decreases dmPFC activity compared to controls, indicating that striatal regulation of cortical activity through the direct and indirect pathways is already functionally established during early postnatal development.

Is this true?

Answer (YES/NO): YES